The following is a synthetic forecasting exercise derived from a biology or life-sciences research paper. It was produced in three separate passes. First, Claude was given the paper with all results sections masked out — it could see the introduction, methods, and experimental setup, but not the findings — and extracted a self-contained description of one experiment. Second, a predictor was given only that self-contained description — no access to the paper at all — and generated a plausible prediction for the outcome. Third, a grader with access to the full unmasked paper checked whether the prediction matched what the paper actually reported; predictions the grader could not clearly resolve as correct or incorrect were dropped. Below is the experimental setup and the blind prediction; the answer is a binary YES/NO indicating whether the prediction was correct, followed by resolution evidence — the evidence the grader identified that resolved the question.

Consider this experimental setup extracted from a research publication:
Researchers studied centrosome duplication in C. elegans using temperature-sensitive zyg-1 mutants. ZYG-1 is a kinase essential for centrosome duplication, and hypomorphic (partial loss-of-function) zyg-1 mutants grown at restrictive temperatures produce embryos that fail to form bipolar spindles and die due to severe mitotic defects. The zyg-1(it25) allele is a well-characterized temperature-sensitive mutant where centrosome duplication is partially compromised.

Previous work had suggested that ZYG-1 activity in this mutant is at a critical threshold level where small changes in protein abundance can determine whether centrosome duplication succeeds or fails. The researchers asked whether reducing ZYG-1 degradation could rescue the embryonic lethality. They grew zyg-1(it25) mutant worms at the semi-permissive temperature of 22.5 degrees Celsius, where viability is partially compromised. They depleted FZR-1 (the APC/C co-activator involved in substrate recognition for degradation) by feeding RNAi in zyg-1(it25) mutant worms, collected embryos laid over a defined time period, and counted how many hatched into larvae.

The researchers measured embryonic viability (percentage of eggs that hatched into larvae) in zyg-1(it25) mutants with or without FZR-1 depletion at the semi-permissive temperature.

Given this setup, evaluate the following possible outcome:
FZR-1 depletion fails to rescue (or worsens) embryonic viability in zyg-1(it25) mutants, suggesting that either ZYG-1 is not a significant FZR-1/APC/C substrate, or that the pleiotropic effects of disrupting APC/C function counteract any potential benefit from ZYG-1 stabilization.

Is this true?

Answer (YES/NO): NO